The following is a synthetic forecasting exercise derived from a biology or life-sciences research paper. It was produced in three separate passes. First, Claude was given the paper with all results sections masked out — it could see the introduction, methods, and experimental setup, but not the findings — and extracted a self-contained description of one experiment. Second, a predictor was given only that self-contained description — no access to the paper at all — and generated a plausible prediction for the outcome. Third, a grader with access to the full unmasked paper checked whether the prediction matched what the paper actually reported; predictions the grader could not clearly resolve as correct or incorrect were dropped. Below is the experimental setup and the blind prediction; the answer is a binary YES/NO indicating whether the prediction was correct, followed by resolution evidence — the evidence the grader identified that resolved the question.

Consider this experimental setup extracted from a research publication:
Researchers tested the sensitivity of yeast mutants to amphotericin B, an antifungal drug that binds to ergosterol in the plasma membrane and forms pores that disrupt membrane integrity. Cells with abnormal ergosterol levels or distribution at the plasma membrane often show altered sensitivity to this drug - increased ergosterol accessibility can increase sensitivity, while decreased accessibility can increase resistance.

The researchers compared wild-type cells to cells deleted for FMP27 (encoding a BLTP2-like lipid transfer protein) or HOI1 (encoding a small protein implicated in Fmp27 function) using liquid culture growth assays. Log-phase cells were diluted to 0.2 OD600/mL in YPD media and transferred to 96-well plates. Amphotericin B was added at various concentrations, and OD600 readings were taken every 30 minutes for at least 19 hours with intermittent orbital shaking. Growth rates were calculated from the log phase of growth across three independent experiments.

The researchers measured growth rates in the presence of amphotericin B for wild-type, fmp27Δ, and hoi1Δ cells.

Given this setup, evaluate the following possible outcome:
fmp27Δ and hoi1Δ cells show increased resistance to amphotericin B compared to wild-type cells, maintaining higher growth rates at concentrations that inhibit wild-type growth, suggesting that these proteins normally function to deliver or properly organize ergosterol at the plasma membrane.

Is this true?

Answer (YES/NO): NO